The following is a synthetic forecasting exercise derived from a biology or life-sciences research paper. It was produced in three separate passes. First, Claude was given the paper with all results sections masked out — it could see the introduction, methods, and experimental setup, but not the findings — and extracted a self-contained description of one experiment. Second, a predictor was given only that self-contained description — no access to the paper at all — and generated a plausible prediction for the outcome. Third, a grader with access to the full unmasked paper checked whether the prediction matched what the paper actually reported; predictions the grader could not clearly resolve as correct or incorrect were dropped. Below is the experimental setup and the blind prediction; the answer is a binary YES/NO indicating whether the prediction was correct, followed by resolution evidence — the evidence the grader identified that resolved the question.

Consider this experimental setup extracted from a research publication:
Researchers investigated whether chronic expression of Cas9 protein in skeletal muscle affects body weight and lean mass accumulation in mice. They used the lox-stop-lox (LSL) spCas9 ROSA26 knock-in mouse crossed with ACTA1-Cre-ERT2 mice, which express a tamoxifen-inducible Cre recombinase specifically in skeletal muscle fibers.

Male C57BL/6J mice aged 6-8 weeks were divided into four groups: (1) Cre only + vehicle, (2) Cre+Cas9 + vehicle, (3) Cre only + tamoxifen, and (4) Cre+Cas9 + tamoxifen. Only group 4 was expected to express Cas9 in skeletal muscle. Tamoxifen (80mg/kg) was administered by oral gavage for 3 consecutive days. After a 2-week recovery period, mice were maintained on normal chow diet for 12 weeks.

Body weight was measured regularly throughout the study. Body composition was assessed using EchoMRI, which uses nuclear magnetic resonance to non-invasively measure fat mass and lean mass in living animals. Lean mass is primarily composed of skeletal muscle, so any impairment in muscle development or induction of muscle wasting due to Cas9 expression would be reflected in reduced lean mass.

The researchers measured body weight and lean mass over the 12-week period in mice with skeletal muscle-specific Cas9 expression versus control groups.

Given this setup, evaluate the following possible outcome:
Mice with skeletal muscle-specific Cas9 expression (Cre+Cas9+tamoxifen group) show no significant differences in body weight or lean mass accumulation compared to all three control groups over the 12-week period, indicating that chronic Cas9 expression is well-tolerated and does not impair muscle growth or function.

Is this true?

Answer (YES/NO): YES